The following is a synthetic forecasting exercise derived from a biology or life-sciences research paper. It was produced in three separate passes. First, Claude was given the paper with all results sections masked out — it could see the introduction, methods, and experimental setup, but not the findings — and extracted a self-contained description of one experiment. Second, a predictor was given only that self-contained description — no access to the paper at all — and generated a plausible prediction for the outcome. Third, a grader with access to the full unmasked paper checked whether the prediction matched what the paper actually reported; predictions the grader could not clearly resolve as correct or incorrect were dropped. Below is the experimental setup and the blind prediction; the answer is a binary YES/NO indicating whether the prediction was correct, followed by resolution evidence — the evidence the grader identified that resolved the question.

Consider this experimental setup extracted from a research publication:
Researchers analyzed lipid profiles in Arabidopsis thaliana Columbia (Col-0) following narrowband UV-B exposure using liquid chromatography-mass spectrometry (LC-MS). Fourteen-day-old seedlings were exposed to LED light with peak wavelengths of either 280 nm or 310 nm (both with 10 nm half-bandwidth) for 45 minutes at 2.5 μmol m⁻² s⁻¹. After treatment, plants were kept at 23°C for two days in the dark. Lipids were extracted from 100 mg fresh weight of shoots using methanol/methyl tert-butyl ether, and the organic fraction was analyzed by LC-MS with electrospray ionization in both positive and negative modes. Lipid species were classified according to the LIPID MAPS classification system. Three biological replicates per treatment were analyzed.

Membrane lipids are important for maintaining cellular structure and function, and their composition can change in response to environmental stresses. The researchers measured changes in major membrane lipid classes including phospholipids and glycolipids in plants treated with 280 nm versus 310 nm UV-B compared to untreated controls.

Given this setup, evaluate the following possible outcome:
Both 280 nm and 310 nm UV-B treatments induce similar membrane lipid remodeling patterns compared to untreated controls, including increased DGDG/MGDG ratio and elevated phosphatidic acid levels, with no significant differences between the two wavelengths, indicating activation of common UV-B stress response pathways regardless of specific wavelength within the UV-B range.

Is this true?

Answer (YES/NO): NO